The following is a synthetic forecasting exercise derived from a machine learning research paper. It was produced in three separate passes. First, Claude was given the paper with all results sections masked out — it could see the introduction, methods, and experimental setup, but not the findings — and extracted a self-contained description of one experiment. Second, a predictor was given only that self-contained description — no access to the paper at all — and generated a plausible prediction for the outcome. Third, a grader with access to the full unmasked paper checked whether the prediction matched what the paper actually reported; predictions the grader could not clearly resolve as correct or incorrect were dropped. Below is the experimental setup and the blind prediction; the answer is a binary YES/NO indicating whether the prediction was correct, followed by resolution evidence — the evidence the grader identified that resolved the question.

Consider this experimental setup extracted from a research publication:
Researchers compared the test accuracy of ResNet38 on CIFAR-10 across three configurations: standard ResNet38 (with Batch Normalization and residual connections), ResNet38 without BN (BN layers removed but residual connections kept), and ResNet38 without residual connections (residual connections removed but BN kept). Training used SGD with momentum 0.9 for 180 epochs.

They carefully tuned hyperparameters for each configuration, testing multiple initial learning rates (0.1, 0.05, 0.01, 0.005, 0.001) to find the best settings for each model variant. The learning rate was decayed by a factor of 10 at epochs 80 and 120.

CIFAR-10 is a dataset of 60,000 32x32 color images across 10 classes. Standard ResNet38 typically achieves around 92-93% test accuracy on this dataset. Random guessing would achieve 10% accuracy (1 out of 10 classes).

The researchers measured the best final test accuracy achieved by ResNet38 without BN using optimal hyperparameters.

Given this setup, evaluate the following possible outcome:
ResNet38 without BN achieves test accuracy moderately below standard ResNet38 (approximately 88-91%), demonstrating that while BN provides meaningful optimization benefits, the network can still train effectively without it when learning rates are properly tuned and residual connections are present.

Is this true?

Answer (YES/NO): NO